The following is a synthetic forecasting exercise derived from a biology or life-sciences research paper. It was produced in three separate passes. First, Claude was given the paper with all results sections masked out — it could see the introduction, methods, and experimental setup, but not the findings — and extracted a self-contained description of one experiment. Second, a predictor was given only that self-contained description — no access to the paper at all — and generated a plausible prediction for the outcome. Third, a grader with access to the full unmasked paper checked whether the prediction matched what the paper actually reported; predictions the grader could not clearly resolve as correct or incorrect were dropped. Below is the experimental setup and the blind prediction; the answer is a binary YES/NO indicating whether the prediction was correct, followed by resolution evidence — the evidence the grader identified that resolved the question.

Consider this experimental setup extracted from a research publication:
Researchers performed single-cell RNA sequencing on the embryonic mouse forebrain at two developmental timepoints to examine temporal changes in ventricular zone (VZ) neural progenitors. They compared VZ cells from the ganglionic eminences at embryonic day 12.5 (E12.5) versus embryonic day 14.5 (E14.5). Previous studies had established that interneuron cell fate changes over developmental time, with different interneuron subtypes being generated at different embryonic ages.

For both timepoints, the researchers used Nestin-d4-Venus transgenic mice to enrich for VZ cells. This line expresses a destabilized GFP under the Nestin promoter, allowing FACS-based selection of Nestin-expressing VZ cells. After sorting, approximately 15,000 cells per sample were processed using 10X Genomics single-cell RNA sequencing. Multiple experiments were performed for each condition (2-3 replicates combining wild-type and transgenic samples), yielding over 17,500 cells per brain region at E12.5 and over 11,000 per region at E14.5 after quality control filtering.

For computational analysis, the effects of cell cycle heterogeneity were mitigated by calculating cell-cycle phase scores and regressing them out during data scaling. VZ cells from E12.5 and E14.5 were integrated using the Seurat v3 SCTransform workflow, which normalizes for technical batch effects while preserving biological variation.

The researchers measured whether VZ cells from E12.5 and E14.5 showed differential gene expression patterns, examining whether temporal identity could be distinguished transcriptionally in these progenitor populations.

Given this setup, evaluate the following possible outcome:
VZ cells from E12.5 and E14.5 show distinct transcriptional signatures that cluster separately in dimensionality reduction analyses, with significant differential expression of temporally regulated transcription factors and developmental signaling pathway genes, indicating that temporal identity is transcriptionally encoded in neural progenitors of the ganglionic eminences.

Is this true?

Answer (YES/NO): NO